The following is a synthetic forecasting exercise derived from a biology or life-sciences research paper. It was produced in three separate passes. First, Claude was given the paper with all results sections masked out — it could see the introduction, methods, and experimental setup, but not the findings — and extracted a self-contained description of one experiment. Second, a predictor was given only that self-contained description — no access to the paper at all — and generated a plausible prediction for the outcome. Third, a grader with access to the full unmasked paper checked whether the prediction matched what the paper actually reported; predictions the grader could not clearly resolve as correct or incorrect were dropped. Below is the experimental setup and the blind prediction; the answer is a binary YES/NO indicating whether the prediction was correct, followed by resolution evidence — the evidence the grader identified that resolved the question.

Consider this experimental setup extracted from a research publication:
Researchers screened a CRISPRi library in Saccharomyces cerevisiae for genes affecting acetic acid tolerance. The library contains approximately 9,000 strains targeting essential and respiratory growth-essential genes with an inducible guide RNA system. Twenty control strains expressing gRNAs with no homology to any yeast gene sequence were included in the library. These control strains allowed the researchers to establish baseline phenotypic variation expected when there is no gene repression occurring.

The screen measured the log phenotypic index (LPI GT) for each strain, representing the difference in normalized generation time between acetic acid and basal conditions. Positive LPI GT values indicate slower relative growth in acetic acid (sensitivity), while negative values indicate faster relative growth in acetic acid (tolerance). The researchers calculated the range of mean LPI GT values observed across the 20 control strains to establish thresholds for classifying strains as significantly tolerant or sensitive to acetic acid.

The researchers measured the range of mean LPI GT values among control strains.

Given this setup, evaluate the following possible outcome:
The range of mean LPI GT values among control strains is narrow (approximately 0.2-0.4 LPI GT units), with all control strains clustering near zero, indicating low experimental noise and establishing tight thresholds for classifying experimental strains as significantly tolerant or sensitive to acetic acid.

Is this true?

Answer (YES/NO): YES